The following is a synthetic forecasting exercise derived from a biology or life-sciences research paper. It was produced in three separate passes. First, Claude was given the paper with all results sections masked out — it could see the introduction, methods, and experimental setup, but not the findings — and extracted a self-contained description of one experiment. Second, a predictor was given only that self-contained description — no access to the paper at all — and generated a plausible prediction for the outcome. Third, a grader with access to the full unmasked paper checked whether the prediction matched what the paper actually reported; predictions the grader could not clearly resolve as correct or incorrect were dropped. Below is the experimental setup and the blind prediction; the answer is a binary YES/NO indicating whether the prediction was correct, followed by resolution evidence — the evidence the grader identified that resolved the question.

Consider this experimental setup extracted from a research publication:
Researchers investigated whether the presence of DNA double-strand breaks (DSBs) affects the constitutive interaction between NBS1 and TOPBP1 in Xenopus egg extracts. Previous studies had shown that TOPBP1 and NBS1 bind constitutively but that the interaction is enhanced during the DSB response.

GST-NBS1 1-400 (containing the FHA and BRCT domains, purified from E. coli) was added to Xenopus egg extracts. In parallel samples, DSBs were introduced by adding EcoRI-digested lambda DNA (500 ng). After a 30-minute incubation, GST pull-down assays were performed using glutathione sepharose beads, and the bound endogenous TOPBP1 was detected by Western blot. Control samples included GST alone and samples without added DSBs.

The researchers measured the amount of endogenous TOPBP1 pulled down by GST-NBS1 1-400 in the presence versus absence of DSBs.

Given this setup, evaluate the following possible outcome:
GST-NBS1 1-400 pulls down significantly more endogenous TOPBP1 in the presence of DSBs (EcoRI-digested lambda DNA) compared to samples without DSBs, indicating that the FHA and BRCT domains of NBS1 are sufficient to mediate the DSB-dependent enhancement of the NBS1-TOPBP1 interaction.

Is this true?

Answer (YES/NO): NO